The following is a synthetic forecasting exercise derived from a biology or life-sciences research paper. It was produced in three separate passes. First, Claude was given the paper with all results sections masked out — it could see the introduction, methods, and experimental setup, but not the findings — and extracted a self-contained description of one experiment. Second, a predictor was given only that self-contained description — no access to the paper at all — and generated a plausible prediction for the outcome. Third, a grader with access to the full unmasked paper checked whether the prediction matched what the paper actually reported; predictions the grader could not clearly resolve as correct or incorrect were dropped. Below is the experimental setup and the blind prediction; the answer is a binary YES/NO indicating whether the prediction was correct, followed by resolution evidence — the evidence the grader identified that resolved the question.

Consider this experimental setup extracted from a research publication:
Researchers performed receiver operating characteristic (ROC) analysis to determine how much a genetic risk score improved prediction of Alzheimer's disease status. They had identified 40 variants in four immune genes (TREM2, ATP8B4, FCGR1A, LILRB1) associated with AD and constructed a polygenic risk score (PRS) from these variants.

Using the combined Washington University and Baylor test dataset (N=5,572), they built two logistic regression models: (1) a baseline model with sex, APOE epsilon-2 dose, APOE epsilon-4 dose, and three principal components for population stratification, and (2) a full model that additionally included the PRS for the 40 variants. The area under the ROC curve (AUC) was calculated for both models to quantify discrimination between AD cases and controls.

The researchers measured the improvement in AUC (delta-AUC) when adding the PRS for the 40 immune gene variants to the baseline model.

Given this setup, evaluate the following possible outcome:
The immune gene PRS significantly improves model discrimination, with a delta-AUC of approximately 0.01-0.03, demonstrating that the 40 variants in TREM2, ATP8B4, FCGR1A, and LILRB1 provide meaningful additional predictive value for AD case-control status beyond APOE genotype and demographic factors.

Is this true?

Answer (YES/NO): NO